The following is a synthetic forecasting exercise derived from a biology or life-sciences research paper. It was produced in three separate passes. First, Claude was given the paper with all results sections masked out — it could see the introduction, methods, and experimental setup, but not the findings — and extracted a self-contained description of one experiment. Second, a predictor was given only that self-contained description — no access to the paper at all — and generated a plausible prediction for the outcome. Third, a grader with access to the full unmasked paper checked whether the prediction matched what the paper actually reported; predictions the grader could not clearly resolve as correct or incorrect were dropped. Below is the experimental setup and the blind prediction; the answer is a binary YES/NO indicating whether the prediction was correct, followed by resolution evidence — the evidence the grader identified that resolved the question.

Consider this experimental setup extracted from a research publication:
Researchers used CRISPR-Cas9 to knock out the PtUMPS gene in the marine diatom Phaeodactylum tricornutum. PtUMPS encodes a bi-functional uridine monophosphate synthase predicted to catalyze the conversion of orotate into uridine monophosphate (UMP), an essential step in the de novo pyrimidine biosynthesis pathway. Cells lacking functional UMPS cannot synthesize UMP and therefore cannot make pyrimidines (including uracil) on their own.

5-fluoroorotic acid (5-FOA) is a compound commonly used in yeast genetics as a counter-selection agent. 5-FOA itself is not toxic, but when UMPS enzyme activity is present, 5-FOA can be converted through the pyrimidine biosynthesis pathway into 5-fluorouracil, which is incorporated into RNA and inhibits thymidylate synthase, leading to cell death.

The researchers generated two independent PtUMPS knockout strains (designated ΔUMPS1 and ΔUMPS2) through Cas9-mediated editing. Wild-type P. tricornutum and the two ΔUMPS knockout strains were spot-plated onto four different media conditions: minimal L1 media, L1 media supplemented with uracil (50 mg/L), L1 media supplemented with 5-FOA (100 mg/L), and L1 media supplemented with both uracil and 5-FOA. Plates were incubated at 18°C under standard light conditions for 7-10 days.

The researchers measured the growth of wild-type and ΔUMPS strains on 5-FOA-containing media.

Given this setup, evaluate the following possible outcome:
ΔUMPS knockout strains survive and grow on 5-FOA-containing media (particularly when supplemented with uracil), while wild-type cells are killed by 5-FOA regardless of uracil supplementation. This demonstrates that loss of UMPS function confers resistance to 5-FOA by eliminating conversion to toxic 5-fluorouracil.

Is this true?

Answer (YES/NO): YES